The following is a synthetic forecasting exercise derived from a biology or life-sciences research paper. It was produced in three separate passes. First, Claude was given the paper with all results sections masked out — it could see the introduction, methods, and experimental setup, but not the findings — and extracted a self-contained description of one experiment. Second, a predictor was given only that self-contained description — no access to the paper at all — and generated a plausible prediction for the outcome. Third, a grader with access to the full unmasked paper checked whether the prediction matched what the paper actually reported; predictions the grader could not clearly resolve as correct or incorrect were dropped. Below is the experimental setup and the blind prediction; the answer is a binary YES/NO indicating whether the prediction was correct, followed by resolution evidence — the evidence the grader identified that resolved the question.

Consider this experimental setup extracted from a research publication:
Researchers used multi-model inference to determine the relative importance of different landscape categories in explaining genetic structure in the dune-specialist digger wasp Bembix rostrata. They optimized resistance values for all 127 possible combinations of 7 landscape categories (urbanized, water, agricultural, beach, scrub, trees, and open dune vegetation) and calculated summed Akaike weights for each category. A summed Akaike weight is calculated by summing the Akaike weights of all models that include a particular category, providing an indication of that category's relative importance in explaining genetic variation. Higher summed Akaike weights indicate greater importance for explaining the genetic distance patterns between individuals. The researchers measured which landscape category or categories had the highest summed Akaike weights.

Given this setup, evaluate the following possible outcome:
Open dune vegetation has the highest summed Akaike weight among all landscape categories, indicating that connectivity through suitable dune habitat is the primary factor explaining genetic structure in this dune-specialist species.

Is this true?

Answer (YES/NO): NO